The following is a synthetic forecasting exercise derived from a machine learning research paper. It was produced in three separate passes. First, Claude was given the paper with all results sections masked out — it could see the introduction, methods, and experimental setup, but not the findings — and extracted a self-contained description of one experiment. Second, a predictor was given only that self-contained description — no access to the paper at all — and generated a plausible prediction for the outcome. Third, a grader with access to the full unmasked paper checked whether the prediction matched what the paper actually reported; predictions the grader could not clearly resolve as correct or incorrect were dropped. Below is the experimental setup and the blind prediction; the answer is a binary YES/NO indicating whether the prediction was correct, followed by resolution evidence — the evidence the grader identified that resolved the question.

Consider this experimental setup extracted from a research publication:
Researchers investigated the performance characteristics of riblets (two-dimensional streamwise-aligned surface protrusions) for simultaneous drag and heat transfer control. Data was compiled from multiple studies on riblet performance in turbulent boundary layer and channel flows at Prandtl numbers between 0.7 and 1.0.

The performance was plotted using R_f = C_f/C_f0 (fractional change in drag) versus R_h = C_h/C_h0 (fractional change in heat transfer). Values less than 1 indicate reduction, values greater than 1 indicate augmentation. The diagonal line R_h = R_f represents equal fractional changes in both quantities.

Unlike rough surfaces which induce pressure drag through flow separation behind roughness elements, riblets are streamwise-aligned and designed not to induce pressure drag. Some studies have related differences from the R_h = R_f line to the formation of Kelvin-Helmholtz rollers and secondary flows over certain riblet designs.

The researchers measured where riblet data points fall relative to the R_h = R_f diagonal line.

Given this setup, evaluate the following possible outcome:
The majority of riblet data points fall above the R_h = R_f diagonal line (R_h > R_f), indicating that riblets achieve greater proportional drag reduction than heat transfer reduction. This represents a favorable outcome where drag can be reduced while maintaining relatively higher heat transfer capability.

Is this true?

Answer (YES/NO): NO